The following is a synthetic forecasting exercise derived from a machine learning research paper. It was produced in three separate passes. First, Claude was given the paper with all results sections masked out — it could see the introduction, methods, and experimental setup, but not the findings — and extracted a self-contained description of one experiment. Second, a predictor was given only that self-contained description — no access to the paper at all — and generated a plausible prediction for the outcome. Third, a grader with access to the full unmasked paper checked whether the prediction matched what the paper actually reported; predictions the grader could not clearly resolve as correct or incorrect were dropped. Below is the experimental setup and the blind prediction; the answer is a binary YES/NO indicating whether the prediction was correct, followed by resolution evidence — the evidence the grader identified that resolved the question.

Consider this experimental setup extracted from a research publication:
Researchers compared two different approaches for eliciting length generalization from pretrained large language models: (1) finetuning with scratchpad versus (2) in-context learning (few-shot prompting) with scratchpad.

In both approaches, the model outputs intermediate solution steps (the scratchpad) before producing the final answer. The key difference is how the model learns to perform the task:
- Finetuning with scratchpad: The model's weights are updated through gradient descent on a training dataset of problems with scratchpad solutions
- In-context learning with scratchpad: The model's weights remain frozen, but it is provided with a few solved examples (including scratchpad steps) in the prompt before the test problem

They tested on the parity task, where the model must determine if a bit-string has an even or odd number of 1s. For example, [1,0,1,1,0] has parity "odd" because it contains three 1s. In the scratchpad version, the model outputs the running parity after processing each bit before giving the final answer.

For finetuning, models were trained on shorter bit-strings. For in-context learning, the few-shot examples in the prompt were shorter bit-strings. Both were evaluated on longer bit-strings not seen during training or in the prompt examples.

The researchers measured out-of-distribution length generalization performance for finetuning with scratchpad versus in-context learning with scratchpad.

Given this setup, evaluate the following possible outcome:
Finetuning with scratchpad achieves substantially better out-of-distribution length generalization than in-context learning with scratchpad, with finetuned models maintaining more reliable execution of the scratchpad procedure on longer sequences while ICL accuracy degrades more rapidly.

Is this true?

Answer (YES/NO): NO